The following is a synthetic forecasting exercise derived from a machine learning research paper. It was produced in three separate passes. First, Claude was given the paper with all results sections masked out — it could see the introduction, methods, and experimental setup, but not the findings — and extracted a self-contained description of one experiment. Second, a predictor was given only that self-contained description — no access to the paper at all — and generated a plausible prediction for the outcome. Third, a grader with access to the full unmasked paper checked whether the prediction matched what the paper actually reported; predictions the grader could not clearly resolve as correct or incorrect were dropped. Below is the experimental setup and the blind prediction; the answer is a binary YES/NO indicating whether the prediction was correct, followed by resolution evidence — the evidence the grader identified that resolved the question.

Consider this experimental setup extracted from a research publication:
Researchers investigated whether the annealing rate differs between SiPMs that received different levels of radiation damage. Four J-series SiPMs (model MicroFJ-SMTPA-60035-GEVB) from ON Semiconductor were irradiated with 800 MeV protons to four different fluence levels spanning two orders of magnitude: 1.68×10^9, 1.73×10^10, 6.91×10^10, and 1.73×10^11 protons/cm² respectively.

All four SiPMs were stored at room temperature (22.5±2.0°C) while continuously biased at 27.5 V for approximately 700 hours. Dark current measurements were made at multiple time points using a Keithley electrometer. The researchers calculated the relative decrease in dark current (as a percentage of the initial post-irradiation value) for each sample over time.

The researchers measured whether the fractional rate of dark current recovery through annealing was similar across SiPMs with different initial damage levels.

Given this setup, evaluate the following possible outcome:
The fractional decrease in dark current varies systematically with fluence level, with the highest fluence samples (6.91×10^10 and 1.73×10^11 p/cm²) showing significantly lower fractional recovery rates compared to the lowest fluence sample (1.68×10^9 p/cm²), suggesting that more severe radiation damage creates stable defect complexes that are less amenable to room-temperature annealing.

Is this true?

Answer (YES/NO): NO